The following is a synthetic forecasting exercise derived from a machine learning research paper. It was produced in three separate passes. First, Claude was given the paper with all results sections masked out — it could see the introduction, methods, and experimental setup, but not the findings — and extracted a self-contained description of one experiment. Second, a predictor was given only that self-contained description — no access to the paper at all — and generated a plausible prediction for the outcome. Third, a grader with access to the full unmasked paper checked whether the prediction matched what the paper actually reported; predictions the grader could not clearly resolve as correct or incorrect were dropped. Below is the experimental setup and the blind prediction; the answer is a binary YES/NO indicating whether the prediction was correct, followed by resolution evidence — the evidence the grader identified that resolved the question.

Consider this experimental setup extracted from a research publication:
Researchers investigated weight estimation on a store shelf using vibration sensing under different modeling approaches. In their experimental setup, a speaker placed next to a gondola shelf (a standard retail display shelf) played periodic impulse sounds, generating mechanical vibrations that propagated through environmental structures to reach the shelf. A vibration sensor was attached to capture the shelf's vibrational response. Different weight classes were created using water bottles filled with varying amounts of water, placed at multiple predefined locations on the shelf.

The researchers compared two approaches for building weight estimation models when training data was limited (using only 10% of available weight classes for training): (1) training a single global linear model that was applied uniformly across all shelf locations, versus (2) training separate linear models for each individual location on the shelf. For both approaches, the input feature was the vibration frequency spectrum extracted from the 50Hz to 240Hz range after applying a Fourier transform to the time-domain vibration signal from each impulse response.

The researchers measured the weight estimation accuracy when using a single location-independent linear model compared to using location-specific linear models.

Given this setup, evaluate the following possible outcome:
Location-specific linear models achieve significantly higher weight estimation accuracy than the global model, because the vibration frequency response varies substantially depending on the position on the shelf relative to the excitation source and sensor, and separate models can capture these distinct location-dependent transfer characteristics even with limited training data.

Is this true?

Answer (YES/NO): YES